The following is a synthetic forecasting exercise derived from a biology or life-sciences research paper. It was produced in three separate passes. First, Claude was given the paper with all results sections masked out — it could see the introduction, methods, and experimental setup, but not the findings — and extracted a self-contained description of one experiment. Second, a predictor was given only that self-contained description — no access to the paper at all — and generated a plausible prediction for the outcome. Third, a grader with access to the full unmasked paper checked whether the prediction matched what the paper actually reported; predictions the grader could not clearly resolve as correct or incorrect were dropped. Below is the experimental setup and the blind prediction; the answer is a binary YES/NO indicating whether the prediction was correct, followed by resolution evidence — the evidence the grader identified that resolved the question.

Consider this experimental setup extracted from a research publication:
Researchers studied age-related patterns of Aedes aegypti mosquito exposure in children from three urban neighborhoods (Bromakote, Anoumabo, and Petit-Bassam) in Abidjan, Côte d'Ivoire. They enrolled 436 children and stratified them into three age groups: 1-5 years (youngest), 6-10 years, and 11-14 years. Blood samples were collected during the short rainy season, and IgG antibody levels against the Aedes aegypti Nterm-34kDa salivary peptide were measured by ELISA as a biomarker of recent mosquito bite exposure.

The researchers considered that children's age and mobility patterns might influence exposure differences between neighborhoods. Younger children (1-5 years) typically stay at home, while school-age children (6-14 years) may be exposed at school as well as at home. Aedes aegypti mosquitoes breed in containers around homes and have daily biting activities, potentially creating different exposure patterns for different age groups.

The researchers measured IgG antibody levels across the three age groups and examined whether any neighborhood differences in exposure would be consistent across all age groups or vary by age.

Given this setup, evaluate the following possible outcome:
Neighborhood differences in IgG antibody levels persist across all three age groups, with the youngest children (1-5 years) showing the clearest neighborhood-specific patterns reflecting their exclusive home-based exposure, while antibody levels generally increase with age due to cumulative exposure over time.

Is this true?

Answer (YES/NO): NO